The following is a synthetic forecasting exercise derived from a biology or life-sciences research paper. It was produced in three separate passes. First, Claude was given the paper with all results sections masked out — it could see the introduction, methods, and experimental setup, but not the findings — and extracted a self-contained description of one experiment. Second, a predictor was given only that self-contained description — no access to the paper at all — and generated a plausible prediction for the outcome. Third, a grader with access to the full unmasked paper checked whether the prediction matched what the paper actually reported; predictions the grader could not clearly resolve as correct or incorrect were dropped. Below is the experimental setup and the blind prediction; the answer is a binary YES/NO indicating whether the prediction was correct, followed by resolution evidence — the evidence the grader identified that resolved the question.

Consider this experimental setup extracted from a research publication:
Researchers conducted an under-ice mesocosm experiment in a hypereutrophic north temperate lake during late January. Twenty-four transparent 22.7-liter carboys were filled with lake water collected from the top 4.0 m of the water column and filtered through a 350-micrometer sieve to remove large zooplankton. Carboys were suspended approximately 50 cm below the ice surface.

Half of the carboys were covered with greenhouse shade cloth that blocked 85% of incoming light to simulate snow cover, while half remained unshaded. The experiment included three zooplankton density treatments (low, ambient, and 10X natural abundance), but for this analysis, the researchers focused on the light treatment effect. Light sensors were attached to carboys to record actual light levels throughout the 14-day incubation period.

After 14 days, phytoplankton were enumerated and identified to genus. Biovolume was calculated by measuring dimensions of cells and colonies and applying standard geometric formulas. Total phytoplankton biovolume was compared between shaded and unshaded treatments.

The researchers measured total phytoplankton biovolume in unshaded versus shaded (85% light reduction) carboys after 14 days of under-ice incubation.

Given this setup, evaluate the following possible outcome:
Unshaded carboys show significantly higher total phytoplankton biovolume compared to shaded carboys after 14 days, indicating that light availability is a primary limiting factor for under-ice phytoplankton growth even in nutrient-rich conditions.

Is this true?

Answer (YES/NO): YES